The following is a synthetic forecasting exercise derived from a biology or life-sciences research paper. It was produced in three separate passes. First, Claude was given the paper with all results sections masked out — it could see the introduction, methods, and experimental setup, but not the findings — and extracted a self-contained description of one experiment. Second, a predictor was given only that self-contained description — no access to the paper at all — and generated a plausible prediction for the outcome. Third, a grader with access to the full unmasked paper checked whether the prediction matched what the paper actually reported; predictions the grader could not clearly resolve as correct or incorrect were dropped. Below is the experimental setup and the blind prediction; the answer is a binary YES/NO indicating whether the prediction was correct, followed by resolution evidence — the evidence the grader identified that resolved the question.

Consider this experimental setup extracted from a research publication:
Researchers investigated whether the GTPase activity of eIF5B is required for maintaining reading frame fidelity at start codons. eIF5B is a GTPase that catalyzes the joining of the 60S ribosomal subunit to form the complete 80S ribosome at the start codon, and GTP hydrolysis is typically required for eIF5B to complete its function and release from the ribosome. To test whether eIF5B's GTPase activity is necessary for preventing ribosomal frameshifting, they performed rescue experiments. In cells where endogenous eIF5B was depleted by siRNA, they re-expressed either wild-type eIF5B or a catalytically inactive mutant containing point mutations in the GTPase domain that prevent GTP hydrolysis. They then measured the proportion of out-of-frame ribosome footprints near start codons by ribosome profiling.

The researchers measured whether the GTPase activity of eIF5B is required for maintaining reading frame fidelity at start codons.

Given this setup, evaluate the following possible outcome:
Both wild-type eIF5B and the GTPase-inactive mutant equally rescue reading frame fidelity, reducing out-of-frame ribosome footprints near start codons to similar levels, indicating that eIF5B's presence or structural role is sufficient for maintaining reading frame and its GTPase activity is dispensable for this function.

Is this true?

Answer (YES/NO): NO